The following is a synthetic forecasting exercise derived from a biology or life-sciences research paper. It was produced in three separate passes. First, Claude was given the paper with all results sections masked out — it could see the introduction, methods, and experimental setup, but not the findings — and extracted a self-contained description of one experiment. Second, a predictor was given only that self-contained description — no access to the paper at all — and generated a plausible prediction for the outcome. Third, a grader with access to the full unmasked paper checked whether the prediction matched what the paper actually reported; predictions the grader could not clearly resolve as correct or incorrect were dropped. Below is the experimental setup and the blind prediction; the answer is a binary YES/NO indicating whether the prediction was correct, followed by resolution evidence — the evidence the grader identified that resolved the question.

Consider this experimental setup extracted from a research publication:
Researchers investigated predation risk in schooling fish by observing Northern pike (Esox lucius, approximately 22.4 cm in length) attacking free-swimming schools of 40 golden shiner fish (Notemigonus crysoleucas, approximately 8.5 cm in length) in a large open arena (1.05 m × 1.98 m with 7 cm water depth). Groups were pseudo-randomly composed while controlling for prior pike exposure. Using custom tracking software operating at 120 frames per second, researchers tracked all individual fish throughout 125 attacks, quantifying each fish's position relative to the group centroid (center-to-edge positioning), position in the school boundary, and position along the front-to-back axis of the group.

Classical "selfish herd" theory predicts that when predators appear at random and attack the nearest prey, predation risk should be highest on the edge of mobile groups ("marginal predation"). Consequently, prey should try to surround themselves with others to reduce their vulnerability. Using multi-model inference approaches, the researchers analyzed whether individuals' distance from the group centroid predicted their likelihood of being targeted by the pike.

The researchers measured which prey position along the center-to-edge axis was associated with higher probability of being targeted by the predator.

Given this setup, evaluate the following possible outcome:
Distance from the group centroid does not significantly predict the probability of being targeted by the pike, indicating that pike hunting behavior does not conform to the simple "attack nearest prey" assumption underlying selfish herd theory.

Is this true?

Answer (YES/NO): NO